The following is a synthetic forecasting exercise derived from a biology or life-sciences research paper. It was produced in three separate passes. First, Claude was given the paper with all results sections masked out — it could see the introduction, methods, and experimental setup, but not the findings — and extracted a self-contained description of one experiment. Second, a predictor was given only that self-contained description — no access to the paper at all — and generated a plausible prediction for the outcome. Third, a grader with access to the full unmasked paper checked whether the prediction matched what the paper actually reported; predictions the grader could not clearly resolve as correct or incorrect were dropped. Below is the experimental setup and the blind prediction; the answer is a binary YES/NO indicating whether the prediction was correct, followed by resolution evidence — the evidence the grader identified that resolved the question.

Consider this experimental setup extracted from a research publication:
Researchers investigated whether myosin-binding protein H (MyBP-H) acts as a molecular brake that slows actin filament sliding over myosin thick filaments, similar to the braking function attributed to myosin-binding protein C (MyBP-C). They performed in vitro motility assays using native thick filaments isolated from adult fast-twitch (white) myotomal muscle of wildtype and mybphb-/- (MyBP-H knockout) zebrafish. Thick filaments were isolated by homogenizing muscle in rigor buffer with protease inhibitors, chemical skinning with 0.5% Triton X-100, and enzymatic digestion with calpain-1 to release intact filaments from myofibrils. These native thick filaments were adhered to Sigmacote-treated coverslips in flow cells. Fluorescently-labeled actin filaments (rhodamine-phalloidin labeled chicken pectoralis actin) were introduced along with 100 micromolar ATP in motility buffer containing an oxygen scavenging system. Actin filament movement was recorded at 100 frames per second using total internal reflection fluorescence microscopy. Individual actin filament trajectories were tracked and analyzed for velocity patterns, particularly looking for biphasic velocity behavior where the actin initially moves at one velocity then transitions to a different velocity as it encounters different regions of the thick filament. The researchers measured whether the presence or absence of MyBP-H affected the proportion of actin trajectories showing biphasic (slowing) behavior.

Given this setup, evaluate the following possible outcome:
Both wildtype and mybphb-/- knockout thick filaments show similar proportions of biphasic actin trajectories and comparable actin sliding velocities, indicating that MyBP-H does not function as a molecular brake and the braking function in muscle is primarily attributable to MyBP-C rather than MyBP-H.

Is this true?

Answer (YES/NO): NO